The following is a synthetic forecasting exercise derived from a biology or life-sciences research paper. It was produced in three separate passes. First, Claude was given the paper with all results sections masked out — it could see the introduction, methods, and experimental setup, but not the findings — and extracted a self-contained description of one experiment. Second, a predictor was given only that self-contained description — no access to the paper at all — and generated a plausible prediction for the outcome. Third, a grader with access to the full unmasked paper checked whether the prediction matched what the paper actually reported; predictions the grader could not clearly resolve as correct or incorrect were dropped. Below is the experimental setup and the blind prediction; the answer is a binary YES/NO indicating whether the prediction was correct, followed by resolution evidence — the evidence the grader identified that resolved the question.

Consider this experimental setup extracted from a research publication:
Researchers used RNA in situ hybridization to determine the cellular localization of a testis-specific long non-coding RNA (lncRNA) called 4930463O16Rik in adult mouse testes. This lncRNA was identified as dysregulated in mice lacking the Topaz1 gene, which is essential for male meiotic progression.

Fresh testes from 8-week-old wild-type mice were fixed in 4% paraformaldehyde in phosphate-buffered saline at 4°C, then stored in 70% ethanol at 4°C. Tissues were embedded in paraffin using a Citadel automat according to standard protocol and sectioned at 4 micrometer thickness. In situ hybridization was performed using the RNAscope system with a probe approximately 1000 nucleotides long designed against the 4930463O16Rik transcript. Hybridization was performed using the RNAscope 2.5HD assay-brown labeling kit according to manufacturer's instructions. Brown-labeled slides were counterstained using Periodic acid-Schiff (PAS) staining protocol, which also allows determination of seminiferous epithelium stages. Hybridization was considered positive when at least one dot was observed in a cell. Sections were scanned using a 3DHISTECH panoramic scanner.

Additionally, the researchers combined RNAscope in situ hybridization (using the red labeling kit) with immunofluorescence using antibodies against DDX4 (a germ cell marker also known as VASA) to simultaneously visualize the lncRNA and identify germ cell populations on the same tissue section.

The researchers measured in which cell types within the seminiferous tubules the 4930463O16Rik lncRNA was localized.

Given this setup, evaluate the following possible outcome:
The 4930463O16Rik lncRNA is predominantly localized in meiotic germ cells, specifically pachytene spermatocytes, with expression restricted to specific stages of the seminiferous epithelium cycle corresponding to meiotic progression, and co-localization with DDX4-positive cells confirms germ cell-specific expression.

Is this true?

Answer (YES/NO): YES